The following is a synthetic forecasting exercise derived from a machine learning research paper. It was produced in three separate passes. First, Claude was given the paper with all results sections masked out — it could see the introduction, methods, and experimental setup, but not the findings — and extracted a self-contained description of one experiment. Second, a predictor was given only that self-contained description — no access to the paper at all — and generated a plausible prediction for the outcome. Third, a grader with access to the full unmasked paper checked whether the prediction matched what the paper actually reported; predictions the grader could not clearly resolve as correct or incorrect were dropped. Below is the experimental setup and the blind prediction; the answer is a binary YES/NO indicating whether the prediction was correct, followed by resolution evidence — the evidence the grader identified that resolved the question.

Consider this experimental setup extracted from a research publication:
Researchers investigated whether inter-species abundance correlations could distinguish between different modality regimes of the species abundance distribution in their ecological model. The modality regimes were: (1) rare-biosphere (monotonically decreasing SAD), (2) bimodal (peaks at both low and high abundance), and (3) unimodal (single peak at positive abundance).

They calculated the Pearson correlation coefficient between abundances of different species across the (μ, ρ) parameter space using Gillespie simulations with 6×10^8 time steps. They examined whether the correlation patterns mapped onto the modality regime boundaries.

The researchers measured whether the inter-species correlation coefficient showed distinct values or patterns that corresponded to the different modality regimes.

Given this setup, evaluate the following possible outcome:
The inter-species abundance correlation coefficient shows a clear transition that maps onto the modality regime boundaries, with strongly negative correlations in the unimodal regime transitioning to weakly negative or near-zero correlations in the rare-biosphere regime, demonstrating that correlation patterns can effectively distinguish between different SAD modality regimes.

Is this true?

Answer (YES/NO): NO